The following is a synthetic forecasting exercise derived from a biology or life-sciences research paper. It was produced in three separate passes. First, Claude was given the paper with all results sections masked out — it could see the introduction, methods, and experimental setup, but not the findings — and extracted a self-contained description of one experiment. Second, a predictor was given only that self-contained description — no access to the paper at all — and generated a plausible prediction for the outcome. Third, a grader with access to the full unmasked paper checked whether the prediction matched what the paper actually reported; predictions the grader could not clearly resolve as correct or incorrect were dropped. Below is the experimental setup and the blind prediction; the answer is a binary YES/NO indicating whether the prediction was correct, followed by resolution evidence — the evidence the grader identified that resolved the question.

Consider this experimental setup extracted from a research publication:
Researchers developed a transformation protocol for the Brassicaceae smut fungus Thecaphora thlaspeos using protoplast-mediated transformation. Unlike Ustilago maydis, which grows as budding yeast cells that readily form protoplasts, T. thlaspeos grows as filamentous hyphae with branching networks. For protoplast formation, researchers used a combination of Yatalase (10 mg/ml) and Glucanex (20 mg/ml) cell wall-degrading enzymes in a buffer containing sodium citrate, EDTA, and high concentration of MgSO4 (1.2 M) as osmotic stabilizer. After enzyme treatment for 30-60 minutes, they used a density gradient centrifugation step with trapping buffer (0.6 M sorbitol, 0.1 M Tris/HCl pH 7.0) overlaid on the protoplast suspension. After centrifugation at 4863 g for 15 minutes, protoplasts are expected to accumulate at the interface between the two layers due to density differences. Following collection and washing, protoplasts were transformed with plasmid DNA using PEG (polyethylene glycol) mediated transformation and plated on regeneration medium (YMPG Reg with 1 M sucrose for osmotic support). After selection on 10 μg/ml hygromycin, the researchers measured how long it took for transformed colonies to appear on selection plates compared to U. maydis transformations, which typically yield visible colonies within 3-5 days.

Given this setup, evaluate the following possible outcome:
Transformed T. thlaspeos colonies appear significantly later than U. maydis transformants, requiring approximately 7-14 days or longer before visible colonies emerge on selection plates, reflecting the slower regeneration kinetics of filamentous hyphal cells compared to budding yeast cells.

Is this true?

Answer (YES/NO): NO